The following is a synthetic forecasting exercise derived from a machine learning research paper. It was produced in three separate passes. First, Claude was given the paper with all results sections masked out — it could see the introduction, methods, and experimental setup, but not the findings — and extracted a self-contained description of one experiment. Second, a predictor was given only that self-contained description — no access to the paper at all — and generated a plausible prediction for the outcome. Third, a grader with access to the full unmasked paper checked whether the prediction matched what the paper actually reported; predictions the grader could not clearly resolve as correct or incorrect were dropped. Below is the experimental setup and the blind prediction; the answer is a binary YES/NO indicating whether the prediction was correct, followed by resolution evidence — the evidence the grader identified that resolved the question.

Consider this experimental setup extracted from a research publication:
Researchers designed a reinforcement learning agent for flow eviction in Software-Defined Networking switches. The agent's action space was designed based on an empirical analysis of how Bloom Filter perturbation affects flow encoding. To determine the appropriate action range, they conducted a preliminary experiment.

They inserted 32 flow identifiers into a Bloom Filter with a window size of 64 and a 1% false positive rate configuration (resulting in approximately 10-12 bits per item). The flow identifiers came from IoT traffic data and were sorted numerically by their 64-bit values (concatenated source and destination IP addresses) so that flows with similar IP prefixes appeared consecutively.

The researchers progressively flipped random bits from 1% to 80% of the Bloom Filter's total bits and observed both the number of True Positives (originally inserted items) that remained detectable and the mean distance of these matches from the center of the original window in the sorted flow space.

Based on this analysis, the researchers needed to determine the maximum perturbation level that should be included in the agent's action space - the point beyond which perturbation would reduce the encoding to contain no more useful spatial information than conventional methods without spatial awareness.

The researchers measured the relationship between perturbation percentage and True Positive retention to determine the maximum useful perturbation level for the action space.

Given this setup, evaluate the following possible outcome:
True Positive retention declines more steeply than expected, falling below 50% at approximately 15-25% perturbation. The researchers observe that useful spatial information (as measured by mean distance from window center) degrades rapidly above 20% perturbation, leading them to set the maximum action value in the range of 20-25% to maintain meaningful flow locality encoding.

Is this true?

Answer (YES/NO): NO